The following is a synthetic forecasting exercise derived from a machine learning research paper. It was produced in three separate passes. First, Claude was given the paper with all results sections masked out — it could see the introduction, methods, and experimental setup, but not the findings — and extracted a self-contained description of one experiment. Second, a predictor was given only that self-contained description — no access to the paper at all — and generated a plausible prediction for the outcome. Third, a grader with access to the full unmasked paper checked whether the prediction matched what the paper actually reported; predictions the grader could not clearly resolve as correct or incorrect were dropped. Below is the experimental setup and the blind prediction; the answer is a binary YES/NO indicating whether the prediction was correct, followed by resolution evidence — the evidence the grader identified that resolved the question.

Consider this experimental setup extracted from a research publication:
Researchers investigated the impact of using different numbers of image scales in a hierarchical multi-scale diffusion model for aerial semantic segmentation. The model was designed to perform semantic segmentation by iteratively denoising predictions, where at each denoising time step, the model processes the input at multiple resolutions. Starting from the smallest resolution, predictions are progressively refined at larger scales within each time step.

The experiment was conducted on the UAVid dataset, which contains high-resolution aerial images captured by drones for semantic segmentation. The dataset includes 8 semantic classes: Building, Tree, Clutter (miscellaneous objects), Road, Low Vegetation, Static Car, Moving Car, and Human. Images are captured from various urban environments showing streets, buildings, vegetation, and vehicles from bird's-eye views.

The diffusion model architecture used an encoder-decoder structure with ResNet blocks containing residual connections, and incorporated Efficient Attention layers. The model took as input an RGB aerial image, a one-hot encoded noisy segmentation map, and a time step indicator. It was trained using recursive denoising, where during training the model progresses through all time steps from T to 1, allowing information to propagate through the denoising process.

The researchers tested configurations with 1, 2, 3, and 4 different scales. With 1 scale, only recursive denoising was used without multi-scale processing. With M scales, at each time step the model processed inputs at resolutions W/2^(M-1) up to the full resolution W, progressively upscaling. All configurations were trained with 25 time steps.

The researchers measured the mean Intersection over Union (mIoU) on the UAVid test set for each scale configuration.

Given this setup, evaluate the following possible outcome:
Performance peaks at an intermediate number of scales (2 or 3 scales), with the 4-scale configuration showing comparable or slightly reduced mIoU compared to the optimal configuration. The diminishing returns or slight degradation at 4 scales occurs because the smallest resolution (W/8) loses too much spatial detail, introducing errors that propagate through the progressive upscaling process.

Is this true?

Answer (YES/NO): NO